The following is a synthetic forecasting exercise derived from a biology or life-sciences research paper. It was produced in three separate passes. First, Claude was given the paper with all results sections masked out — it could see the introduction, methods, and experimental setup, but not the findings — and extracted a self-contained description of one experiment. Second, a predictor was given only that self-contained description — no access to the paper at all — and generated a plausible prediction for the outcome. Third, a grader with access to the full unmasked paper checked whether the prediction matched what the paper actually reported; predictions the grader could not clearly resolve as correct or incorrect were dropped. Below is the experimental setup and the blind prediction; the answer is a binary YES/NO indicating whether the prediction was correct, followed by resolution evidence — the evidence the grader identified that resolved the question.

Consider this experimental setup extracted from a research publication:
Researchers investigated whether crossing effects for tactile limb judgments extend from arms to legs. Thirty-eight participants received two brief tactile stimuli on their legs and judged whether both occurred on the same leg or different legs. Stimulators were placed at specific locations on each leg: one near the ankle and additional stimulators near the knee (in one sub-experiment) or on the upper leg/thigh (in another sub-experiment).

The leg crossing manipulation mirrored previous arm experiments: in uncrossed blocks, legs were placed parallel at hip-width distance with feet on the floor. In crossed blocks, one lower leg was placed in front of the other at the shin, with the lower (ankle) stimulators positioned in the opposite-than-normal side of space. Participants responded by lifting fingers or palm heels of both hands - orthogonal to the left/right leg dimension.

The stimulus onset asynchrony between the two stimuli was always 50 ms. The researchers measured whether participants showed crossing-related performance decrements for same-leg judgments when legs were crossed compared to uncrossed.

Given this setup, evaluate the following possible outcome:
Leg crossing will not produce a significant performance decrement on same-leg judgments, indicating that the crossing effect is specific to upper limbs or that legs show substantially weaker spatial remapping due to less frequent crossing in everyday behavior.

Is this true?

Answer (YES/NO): NO